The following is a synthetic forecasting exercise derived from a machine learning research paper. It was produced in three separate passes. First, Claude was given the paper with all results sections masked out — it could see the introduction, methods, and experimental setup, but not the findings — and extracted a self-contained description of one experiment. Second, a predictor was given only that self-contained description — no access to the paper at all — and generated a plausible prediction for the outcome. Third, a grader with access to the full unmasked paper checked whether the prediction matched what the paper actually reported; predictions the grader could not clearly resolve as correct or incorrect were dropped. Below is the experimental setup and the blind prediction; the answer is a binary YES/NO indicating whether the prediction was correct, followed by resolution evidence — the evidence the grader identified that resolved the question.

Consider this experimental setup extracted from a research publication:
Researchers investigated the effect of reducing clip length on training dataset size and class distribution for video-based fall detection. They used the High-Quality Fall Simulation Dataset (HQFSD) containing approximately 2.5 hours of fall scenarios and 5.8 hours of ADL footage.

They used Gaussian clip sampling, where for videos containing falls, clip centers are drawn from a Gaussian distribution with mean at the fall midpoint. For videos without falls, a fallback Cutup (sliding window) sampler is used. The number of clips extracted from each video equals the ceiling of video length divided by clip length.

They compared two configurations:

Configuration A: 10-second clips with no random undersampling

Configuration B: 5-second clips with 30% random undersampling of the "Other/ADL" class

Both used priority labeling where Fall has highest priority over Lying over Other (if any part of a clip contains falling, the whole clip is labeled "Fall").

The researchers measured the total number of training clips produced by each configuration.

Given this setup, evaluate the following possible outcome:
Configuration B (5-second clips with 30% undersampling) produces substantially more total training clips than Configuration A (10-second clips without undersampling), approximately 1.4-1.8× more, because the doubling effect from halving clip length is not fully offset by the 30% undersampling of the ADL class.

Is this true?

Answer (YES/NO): NO